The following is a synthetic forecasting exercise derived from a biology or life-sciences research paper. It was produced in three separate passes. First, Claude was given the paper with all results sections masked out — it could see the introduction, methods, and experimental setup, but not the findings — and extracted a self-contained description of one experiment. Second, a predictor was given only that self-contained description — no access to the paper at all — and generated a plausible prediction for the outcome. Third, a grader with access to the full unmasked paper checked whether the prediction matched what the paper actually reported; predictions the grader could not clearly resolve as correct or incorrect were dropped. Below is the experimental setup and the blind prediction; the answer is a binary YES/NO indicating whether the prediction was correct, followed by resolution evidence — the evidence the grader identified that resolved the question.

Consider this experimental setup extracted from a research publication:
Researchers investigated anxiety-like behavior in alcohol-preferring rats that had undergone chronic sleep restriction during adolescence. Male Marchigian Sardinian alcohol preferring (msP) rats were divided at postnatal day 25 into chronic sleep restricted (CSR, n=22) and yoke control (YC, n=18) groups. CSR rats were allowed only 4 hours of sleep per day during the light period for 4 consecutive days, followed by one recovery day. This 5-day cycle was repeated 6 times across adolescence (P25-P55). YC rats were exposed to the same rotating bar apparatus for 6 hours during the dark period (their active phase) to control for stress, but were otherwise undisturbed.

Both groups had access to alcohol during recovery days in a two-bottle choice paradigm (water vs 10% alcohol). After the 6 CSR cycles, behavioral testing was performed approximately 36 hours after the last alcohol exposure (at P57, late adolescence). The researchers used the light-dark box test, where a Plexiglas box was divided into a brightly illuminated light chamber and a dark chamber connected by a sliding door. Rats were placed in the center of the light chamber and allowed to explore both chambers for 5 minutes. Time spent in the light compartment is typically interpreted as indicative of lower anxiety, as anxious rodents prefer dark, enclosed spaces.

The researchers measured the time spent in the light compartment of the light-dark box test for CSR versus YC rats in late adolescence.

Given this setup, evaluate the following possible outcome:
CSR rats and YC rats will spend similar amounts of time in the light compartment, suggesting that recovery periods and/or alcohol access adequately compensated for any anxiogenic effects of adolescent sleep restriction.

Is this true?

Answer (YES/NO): NO